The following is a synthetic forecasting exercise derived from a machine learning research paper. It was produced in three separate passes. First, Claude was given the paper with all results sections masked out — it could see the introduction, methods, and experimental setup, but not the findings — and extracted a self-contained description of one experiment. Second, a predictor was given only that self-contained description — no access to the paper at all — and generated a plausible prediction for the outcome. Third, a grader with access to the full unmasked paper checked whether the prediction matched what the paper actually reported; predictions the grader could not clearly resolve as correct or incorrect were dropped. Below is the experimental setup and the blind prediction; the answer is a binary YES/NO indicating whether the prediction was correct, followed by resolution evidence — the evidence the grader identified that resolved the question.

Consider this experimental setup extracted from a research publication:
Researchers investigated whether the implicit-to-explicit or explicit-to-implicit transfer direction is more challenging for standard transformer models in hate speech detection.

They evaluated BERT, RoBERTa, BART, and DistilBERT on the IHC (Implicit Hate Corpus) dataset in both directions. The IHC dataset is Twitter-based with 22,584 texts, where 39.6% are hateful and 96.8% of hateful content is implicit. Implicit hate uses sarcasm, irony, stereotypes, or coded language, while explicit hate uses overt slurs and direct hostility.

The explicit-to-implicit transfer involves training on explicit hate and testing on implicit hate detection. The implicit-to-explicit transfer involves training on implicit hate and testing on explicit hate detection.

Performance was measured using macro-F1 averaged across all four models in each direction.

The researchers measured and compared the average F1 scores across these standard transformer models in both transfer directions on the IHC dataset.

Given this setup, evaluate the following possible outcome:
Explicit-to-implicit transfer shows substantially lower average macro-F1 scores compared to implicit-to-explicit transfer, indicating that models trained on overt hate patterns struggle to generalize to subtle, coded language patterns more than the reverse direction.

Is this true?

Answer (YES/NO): YES